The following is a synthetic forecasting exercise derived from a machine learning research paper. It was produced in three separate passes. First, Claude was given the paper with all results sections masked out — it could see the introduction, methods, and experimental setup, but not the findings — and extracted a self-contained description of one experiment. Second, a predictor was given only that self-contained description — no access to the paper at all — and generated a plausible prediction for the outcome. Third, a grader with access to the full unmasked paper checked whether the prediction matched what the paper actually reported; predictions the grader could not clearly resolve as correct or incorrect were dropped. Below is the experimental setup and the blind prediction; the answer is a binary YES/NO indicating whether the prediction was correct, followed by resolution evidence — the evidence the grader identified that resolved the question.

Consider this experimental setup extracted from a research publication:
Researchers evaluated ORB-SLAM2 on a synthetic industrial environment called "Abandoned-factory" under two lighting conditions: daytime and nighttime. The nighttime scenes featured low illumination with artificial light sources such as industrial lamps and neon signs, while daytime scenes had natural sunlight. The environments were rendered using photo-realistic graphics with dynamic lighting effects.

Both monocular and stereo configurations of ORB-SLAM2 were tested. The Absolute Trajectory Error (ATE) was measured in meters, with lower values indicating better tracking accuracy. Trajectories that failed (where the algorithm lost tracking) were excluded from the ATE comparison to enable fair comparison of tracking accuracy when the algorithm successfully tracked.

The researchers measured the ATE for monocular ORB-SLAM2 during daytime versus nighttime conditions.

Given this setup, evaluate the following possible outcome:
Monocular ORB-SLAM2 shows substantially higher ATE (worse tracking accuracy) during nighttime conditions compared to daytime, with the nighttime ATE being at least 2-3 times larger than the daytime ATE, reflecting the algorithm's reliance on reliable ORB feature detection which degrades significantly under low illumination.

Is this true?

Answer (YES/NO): YES